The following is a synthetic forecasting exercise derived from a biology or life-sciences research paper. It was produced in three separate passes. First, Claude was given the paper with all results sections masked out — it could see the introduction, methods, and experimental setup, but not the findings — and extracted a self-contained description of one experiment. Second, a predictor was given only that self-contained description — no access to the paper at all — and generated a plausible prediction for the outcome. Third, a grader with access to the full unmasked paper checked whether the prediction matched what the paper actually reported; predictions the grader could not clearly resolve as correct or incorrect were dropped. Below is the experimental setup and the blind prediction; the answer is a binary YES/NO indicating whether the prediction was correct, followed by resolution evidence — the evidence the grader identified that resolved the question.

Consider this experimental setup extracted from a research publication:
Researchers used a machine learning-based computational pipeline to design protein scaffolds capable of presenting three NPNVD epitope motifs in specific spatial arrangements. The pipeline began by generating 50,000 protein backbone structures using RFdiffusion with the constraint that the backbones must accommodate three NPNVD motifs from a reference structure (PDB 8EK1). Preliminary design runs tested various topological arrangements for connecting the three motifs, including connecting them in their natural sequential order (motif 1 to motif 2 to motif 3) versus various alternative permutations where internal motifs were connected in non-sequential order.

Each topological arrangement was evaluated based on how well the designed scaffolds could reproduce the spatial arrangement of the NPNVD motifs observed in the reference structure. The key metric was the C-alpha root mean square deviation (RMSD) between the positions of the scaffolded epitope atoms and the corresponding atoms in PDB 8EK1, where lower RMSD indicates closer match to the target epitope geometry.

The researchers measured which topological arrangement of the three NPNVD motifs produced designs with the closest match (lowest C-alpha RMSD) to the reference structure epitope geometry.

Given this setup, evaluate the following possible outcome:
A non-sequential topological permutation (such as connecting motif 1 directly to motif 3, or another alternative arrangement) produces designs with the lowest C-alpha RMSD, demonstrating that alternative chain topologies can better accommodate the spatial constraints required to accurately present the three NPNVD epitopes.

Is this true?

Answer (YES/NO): NO